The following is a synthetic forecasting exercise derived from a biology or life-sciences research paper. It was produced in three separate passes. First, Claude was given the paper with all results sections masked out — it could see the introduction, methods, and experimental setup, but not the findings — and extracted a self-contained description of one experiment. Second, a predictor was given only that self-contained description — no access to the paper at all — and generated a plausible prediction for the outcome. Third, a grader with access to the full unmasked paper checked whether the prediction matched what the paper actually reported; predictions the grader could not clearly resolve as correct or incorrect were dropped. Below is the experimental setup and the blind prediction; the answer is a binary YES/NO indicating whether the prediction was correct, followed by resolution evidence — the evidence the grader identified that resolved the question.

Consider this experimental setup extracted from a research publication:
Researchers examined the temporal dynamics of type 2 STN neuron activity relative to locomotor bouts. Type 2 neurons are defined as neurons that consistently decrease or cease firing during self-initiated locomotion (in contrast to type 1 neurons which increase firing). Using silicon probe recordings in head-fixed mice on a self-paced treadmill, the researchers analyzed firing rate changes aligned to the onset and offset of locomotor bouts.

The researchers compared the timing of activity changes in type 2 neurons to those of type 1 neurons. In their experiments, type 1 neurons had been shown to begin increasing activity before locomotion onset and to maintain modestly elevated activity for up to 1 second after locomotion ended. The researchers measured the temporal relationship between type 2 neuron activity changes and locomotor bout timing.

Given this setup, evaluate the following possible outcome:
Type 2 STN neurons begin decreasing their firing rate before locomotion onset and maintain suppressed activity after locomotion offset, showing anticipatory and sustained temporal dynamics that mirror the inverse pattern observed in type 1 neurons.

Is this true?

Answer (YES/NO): NO